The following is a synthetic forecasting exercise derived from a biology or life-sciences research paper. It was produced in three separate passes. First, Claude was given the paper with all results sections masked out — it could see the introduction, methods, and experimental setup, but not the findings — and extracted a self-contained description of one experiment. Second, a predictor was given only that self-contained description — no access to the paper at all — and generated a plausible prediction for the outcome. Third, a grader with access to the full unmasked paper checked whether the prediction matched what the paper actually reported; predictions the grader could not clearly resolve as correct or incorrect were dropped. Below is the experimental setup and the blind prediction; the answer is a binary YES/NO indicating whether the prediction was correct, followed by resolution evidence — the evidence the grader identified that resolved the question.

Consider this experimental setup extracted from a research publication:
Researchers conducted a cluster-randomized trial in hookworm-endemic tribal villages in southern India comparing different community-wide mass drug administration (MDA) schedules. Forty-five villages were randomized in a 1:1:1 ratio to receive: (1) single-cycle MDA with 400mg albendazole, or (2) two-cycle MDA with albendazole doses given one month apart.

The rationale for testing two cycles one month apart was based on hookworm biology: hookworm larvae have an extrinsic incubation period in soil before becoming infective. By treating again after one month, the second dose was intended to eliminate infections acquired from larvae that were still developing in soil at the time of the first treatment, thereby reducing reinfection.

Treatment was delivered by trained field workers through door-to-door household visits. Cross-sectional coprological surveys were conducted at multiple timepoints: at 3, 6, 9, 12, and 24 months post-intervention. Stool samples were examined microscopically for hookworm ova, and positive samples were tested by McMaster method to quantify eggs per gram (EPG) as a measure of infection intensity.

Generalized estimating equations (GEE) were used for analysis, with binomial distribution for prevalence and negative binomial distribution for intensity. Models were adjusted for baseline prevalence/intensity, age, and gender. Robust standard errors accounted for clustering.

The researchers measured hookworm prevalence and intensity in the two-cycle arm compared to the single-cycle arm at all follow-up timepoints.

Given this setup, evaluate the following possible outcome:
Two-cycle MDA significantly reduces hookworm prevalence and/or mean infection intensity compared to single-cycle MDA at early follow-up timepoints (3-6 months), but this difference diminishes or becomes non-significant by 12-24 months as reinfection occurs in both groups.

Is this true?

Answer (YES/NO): NO